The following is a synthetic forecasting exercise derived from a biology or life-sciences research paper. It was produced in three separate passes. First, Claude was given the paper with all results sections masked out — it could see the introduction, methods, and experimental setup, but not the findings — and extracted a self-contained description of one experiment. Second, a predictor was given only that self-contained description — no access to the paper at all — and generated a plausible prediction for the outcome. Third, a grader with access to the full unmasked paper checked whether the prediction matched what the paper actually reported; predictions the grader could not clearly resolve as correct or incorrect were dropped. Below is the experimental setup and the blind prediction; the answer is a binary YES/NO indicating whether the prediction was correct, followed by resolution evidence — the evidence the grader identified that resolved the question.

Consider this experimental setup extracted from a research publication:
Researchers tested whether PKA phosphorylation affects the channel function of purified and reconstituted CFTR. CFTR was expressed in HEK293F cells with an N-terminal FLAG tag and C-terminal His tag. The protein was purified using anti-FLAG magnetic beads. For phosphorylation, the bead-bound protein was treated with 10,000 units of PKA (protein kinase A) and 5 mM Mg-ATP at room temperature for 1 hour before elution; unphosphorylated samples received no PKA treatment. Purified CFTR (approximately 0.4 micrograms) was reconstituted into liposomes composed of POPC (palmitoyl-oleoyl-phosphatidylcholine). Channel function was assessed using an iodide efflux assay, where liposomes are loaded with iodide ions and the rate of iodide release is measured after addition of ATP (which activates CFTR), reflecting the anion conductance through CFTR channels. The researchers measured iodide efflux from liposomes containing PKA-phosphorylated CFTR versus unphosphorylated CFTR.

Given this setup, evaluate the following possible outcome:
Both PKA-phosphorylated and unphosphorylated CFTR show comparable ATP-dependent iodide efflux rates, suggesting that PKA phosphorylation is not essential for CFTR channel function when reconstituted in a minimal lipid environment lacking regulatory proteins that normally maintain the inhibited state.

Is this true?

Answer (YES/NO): NO